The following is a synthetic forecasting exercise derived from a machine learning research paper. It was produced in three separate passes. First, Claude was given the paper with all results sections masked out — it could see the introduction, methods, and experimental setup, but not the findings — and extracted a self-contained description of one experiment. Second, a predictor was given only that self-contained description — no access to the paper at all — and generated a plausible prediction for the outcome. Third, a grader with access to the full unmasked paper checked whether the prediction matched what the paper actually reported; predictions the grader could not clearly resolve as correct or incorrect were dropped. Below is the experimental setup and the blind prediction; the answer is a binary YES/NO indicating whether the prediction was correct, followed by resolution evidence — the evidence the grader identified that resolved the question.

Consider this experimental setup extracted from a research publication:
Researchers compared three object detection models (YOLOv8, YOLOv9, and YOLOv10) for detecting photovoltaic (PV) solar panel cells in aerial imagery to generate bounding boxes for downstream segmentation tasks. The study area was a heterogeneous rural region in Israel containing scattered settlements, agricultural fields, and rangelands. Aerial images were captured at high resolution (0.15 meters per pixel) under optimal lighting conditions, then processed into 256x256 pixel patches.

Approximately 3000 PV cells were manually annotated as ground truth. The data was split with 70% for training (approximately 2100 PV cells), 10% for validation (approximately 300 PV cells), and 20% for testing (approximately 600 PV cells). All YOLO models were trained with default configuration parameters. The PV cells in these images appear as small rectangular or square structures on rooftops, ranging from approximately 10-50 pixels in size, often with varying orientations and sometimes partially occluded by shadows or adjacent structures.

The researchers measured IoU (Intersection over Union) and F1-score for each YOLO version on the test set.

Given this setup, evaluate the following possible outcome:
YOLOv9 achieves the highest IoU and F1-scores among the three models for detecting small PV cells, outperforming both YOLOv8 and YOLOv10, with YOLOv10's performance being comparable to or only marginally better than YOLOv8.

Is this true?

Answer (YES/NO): YES